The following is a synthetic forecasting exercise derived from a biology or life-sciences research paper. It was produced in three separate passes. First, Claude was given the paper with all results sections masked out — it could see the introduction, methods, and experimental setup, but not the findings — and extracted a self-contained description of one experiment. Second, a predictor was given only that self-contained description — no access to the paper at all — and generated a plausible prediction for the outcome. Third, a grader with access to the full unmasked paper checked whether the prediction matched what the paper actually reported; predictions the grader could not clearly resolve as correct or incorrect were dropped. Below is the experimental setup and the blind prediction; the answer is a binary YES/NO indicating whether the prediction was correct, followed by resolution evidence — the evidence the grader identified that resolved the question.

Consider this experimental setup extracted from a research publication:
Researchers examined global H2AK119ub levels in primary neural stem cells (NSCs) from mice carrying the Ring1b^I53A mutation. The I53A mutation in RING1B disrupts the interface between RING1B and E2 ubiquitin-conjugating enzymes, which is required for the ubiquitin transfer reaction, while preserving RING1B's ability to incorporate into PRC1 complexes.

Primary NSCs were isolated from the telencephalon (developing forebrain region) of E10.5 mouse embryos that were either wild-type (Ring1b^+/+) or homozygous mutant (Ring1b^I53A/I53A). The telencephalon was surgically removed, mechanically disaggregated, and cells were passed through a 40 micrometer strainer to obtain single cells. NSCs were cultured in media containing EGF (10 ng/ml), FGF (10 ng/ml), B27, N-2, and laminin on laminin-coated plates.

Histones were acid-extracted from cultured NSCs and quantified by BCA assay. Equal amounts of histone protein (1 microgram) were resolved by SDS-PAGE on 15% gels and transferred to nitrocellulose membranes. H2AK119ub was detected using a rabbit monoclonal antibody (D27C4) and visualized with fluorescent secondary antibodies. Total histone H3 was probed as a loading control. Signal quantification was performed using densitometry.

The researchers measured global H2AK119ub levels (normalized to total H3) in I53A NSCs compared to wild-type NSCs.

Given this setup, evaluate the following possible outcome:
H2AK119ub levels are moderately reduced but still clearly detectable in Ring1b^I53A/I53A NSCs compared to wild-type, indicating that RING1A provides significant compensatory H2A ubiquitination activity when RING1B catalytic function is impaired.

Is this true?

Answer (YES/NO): YES